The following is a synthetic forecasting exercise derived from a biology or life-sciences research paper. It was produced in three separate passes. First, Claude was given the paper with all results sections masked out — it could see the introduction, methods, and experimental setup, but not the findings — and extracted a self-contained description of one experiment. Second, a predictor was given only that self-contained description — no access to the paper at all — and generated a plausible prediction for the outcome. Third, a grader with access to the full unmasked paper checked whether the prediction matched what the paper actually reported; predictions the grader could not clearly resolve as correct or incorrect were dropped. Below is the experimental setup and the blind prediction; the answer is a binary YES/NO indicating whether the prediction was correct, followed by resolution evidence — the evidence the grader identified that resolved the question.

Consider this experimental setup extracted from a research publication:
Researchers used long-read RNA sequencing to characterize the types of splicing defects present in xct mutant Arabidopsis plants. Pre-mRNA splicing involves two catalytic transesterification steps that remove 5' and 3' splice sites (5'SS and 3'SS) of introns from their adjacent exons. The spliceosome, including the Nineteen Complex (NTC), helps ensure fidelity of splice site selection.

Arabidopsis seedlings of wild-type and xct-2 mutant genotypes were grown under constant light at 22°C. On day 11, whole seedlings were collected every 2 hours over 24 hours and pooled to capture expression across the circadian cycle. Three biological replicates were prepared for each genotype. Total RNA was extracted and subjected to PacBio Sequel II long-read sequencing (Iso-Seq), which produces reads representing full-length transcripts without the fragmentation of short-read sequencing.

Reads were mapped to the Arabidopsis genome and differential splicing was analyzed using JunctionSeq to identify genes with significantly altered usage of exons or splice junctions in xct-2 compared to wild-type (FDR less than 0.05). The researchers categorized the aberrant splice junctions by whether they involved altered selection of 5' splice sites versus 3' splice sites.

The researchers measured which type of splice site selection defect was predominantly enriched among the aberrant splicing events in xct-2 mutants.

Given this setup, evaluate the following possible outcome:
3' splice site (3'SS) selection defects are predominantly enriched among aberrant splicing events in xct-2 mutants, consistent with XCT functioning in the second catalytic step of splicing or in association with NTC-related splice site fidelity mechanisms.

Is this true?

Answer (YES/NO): YES